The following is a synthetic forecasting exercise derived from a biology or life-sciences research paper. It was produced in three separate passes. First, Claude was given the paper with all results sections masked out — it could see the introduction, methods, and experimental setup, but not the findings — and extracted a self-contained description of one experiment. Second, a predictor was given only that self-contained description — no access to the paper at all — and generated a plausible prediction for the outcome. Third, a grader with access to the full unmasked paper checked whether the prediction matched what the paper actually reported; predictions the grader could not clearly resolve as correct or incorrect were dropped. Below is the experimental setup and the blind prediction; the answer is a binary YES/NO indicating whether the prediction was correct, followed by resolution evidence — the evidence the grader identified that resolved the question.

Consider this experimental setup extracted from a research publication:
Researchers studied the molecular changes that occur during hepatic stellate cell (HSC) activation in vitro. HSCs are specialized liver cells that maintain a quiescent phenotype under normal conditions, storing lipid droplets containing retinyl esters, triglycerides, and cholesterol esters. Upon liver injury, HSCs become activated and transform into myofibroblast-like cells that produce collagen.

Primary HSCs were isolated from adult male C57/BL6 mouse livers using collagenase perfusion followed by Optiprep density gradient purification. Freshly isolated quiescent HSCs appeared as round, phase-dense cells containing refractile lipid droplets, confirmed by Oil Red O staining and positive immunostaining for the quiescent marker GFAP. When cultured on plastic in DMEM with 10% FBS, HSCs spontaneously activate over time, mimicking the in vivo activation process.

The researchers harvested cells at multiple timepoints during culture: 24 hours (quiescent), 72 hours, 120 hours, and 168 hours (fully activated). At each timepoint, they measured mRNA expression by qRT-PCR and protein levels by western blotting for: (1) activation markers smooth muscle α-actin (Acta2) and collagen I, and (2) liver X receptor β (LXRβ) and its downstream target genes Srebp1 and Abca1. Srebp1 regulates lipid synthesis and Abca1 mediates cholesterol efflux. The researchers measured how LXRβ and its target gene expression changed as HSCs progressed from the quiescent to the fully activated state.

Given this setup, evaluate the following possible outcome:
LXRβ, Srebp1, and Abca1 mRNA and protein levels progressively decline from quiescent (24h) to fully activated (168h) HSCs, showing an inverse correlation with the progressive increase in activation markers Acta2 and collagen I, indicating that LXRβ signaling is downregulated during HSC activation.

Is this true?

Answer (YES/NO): YES